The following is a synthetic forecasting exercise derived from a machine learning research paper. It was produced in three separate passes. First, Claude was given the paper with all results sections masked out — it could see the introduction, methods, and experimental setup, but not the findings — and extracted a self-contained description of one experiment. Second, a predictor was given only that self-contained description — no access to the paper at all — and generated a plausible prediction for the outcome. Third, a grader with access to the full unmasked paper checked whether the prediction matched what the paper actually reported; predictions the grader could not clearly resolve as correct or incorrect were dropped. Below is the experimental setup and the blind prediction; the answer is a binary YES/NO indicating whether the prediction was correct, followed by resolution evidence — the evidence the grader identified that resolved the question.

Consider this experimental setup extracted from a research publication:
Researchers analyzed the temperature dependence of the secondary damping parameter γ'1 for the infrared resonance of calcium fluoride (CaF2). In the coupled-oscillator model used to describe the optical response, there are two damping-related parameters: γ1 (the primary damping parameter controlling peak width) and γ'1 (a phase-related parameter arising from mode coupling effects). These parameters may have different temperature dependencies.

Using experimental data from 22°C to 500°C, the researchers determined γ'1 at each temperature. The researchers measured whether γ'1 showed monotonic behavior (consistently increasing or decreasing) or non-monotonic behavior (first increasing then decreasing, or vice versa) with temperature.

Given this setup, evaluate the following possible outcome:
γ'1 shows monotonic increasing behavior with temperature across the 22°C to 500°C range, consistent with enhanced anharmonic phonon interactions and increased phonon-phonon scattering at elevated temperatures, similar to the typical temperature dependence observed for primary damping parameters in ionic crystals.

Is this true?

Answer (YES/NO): NO